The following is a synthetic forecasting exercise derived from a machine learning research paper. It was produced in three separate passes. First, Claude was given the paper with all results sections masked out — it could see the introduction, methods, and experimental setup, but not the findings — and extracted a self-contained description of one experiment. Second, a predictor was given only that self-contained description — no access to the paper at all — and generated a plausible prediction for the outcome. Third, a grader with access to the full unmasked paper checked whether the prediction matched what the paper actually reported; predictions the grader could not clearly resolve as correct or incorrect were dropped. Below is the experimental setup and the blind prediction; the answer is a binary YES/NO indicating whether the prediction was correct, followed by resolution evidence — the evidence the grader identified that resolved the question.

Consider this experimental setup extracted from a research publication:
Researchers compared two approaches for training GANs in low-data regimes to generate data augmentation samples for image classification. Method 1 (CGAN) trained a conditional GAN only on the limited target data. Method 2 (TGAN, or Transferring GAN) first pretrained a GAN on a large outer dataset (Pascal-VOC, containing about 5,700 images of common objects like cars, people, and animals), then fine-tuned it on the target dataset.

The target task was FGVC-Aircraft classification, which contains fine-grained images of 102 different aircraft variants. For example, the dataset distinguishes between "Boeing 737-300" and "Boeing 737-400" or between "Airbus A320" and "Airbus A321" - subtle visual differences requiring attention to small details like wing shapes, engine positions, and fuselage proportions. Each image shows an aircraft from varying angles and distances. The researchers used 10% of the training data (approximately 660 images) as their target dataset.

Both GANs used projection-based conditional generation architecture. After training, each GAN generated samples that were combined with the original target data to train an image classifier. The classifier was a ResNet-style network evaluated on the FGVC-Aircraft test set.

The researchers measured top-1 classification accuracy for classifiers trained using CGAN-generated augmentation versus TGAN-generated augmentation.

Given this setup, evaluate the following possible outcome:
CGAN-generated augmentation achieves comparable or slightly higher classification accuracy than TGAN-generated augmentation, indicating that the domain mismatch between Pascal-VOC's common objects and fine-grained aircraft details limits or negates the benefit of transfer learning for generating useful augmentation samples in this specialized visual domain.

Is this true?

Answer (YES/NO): NO